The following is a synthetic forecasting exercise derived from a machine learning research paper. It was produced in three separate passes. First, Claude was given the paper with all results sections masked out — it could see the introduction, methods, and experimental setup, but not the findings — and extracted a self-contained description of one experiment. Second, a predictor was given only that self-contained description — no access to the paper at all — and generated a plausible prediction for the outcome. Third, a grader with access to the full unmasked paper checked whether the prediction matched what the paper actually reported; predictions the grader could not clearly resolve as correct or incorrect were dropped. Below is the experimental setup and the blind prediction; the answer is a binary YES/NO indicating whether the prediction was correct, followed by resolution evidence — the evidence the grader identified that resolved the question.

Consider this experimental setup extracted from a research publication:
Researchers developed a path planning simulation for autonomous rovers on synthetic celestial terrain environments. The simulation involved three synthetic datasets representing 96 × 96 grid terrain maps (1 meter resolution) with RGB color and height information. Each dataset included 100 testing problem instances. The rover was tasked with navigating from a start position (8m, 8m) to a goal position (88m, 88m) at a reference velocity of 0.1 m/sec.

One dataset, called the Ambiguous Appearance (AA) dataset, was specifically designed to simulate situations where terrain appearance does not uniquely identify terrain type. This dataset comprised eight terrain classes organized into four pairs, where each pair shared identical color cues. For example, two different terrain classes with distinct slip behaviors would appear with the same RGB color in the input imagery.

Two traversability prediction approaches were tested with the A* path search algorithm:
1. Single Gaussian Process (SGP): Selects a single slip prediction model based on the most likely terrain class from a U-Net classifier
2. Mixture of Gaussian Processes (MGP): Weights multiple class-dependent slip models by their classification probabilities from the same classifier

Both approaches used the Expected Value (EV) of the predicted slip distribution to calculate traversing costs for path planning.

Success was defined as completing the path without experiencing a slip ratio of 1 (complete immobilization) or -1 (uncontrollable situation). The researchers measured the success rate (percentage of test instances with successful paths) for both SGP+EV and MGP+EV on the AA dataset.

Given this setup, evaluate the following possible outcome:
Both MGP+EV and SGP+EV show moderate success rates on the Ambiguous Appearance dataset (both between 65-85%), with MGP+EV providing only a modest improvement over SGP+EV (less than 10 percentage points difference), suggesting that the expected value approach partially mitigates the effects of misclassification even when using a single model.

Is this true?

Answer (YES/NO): NO